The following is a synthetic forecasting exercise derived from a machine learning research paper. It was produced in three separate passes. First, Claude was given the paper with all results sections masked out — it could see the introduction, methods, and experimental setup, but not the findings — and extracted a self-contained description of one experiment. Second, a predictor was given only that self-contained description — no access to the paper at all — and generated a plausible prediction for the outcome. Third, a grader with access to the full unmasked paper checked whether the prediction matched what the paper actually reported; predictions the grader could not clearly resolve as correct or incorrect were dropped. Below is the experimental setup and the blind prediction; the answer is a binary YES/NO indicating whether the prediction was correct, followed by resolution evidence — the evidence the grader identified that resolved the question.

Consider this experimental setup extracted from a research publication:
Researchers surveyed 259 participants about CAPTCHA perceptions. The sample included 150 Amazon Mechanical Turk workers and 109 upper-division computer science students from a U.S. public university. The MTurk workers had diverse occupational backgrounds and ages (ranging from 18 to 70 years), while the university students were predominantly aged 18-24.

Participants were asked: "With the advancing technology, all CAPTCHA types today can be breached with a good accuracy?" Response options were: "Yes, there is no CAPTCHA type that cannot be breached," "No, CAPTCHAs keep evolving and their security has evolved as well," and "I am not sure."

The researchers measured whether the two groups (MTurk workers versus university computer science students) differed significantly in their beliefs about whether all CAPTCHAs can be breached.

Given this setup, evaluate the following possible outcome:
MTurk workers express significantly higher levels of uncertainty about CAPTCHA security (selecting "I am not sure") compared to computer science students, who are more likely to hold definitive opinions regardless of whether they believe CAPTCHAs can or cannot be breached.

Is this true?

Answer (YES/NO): NO